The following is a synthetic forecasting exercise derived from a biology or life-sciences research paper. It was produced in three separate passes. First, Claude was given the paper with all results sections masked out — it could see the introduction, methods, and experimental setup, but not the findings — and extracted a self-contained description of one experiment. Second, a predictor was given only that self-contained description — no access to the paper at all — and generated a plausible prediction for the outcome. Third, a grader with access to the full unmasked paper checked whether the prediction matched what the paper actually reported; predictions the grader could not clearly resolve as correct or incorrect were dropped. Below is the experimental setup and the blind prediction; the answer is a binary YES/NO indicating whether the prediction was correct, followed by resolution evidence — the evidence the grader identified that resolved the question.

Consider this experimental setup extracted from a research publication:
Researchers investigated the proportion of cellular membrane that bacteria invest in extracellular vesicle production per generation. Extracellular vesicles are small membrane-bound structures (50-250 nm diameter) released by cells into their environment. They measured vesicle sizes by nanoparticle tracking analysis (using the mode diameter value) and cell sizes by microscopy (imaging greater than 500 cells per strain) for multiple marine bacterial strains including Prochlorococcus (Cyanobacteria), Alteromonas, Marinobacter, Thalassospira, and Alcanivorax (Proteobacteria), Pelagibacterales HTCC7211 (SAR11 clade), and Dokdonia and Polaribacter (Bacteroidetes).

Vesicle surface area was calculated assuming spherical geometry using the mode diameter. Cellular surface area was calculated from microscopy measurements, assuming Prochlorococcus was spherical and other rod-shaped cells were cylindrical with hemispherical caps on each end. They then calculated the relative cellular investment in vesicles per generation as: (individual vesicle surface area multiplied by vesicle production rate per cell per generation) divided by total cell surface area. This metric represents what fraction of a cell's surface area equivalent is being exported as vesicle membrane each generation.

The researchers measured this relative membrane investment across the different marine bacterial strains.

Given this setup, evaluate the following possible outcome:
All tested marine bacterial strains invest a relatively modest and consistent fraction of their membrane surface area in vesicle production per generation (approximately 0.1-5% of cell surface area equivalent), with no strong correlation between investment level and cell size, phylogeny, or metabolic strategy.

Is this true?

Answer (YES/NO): NO